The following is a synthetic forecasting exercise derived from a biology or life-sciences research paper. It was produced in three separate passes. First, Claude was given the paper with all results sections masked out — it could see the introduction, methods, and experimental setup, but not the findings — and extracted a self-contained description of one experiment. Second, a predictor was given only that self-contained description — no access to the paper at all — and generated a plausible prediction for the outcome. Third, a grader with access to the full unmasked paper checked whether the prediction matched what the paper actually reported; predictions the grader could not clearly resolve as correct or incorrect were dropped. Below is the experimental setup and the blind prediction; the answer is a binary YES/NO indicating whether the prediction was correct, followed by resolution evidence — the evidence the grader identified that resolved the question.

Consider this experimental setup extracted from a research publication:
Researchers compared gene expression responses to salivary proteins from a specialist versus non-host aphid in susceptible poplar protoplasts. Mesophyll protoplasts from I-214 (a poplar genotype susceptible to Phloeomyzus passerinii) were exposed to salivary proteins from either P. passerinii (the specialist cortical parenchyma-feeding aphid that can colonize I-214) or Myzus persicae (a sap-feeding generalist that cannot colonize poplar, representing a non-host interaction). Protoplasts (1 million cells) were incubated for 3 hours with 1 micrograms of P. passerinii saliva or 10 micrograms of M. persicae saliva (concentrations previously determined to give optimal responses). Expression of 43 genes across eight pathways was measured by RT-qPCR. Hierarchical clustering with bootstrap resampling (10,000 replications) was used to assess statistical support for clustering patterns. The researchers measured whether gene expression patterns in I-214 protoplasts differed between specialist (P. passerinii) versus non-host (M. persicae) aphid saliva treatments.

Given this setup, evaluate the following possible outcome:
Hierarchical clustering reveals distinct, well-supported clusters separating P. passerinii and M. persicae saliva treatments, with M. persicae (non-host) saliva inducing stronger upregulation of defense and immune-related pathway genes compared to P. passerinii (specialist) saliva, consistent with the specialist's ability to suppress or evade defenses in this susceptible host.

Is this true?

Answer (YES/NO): NO